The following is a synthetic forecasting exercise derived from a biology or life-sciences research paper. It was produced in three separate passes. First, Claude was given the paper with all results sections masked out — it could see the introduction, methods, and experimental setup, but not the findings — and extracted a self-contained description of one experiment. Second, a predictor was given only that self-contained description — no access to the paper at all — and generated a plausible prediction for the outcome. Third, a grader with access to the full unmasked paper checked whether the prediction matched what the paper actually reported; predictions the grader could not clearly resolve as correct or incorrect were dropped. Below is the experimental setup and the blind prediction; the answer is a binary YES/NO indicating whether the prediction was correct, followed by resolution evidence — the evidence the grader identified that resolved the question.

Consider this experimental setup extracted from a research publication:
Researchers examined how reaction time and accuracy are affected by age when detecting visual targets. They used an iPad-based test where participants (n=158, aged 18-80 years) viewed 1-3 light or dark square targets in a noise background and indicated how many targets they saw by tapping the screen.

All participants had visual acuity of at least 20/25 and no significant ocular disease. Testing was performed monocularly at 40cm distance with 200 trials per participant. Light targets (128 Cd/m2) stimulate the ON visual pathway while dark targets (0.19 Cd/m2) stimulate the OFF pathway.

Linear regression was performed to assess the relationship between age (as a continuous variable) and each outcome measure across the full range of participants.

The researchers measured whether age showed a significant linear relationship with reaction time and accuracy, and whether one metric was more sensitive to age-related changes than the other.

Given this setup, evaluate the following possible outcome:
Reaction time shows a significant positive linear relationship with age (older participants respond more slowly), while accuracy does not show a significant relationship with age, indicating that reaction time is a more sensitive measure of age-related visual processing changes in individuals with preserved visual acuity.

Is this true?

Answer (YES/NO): NO